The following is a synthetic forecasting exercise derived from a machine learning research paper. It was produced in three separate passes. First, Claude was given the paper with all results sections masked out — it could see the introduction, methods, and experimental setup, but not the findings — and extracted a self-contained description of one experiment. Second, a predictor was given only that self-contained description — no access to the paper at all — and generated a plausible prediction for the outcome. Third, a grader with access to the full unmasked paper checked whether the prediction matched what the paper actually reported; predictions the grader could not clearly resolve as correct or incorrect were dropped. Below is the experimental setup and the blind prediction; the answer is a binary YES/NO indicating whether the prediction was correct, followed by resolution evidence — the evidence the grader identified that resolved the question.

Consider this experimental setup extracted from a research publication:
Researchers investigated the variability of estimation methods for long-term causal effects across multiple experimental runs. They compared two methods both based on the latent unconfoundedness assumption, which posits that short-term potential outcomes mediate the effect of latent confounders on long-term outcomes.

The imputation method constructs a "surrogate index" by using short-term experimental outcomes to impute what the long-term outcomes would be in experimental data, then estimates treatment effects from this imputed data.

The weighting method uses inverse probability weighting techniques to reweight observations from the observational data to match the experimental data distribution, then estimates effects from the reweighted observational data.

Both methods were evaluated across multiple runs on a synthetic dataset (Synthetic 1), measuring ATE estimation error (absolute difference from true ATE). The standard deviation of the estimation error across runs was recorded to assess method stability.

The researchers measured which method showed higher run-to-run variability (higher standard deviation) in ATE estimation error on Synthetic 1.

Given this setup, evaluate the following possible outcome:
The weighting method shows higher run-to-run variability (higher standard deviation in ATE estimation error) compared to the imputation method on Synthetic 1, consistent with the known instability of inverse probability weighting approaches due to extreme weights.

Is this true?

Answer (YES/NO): YES